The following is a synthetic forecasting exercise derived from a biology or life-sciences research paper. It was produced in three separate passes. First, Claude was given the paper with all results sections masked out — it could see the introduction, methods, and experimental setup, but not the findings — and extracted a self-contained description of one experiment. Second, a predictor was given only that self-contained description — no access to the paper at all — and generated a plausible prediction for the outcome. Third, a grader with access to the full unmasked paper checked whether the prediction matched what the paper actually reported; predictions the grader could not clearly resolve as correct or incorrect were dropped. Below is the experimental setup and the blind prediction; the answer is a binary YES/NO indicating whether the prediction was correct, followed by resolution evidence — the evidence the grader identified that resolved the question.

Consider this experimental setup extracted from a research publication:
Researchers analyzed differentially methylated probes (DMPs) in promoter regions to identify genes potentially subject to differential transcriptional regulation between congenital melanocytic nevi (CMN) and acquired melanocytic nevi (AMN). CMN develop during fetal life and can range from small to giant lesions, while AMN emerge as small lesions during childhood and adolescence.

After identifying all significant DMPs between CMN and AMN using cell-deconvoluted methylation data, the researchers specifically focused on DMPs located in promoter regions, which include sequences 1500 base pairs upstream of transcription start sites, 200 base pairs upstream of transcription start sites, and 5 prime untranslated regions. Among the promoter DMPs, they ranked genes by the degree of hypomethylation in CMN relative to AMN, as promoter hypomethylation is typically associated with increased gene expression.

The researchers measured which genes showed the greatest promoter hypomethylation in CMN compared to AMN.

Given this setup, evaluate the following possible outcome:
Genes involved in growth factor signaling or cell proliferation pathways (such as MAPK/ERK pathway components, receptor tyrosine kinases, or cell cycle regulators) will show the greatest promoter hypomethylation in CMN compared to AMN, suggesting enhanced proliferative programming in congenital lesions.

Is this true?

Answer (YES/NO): NO